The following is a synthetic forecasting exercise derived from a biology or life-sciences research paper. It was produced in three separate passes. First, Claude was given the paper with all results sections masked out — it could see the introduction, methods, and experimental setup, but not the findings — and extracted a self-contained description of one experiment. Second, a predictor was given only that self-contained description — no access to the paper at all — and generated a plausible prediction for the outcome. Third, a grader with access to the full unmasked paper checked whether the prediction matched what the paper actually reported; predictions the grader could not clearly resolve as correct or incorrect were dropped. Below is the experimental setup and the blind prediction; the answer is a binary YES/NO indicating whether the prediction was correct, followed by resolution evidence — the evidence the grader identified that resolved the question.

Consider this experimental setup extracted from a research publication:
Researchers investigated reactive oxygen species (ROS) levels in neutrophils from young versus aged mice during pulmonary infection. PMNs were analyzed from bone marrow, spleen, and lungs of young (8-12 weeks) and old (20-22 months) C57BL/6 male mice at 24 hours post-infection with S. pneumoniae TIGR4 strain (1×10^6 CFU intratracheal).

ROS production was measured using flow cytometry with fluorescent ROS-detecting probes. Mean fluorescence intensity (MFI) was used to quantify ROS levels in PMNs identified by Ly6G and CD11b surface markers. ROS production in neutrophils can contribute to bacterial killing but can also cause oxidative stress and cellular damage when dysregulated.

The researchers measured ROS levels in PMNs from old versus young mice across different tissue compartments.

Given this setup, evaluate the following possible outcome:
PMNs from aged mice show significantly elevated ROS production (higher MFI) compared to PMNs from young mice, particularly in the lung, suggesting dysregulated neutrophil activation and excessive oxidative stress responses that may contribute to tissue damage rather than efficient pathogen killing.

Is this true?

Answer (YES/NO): YES